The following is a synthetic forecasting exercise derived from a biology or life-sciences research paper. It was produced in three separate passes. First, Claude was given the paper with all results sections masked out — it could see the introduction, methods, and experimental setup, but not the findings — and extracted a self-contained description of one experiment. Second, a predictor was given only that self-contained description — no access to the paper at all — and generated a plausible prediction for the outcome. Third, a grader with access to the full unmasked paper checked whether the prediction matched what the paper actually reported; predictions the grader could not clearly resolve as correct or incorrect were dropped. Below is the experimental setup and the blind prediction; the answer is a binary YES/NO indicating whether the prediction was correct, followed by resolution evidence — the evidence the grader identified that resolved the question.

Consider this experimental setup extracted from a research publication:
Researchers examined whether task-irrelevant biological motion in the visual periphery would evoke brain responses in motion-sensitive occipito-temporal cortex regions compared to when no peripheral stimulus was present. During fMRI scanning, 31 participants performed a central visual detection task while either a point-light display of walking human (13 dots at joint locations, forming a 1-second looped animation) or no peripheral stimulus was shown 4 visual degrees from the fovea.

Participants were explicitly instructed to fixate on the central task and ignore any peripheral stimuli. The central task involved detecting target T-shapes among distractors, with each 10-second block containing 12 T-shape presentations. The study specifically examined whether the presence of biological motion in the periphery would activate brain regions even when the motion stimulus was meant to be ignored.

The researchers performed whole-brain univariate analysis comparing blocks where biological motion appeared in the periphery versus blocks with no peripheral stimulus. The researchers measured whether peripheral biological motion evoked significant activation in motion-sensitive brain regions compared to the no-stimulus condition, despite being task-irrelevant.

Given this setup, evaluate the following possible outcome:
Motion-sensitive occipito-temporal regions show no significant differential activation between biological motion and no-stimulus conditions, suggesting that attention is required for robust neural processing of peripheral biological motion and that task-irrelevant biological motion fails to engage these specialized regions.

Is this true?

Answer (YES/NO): NO